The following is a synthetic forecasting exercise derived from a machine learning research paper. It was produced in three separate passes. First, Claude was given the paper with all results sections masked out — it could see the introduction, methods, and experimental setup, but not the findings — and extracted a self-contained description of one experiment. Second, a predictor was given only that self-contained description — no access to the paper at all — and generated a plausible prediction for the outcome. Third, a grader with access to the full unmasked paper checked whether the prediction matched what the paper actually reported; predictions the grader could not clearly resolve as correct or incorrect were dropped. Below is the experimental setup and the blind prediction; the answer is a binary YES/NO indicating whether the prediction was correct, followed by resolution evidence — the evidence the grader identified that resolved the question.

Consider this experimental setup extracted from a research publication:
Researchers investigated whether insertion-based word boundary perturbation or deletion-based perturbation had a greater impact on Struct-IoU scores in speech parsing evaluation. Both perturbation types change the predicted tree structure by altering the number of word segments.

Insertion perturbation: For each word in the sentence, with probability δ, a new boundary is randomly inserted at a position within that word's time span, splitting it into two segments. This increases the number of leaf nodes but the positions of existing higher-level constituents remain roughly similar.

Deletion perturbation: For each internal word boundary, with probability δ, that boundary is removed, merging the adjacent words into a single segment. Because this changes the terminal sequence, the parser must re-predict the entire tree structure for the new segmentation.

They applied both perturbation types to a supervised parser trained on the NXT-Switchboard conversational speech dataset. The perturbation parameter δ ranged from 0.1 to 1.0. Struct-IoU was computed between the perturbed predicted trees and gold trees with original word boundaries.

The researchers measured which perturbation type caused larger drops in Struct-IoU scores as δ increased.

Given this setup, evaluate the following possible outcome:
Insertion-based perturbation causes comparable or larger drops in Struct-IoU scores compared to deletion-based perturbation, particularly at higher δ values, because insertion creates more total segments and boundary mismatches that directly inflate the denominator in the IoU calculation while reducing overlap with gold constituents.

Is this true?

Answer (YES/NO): NO